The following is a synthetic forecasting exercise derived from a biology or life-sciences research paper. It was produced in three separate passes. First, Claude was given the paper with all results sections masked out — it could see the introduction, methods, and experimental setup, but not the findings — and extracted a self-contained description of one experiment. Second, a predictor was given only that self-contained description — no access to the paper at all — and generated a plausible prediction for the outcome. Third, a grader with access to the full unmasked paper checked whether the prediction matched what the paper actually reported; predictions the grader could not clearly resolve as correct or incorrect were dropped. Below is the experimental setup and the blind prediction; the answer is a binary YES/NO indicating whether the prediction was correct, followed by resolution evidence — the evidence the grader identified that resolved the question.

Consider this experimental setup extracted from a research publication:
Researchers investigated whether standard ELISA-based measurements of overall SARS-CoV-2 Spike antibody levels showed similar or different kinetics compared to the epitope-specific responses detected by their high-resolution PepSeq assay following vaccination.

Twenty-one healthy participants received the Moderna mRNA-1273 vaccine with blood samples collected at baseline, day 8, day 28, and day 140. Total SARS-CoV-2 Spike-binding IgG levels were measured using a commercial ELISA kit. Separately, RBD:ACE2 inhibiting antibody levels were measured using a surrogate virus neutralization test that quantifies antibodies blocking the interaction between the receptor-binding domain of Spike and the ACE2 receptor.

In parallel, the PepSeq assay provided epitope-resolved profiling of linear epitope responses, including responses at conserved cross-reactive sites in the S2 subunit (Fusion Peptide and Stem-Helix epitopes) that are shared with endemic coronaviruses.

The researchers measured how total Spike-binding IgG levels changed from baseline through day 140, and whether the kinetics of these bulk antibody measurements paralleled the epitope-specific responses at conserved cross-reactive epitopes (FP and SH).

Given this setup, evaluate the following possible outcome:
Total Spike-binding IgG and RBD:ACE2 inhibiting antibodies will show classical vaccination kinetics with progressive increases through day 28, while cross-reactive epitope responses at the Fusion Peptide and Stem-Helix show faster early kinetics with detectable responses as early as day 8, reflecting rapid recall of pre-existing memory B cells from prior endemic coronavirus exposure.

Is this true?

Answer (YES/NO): YES